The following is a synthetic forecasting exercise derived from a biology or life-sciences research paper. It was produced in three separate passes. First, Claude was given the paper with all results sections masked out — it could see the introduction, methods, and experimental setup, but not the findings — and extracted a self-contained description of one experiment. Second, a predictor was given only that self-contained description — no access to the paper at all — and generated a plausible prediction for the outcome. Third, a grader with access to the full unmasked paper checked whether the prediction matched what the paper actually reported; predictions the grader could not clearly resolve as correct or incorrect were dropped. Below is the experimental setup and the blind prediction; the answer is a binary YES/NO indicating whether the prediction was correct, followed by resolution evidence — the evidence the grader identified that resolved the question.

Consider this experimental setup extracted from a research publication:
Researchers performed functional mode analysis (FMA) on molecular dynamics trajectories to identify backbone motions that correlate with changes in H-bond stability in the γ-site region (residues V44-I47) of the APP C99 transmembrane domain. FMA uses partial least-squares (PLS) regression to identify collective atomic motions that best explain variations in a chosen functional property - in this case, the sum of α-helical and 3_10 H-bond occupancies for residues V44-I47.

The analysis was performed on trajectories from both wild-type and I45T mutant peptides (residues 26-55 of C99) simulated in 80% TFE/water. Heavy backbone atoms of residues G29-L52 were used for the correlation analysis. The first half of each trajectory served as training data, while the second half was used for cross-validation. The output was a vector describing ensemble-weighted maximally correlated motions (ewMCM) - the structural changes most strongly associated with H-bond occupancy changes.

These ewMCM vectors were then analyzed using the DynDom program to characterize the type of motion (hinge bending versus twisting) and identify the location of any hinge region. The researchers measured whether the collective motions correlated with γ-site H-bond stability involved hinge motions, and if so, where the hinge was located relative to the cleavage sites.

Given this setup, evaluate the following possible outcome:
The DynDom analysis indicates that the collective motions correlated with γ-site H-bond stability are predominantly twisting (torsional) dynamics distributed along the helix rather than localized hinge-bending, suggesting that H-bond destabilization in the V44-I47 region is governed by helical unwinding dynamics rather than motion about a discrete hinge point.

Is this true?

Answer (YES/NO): NO